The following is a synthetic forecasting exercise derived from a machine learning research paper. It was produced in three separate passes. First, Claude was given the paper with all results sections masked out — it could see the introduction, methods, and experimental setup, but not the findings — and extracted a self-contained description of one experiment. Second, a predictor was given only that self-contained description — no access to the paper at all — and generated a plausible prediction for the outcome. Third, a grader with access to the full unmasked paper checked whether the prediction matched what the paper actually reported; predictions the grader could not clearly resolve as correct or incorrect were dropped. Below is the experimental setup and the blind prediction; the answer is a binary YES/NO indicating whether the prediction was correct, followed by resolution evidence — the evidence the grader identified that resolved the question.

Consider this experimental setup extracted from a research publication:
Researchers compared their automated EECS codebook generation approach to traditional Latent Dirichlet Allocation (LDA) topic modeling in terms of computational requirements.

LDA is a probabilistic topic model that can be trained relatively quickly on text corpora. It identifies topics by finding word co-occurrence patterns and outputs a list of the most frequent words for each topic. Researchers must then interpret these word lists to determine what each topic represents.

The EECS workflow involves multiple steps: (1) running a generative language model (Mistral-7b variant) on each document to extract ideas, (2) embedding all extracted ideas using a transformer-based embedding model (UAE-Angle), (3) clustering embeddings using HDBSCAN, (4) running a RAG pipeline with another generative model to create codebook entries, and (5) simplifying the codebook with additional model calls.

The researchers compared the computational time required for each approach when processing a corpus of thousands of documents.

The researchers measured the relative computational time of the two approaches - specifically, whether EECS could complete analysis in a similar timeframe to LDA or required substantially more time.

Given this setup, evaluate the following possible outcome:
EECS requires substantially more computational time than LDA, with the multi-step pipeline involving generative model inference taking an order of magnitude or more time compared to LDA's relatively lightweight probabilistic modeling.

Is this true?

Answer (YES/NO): YES